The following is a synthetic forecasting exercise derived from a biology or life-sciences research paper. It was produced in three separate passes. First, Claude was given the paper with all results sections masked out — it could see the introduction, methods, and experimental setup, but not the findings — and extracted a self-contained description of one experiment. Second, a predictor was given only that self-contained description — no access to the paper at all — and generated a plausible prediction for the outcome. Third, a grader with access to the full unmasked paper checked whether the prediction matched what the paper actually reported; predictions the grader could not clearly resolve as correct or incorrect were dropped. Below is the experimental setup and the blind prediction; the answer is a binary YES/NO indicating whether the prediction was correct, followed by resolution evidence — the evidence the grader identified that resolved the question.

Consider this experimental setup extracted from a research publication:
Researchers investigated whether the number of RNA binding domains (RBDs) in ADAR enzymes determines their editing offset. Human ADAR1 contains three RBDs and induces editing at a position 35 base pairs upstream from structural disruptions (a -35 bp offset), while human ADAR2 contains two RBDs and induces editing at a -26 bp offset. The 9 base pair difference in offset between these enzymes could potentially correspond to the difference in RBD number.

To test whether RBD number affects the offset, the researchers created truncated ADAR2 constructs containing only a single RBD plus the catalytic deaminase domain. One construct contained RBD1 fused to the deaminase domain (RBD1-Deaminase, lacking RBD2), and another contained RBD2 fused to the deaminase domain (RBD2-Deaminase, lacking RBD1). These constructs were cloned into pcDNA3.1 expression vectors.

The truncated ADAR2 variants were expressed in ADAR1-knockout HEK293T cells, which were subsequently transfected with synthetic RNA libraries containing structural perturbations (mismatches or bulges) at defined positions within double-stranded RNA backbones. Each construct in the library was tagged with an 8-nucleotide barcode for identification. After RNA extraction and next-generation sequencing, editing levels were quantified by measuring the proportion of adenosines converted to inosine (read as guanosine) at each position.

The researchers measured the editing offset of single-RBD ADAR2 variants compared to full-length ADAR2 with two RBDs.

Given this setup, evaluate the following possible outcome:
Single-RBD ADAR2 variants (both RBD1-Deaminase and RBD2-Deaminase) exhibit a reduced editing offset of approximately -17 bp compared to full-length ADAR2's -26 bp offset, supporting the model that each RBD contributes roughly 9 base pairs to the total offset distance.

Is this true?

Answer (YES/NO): NO